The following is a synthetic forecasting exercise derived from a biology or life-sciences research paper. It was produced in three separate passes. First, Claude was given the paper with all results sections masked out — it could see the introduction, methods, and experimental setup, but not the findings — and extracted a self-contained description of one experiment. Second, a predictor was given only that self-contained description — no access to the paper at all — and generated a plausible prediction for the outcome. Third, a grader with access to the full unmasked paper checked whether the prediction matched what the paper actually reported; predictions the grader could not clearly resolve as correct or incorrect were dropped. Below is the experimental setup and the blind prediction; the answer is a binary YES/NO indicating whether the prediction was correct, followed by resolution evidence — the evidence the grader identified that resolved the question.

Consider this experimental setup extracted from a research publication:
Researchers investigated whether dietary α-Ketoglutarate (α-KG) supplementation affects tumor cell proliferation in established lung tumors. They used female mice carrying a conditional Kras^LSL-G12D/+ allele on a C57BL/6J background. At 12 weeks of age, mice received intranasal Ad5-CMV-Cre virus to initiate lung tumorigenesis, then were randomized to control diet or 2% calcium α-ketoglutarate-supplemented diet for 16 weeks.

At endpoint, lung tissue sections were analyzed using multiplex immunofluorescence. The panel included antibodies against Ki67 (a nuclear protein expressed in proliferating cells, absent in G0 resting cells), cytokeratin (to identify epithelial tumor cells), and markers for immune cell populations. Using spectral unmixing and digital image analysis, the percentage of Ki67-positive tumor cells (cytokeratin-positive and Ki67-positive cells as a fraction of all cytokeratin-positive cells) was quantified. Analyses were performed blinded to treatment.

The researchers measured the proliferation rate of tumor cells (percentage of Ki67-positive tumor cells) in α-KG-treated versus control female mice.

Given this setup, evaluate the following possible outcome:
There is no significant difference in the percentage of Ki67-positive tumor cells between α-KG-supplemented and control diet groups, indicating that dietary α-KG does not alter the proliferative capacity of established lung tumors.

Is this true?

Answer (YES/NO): NO